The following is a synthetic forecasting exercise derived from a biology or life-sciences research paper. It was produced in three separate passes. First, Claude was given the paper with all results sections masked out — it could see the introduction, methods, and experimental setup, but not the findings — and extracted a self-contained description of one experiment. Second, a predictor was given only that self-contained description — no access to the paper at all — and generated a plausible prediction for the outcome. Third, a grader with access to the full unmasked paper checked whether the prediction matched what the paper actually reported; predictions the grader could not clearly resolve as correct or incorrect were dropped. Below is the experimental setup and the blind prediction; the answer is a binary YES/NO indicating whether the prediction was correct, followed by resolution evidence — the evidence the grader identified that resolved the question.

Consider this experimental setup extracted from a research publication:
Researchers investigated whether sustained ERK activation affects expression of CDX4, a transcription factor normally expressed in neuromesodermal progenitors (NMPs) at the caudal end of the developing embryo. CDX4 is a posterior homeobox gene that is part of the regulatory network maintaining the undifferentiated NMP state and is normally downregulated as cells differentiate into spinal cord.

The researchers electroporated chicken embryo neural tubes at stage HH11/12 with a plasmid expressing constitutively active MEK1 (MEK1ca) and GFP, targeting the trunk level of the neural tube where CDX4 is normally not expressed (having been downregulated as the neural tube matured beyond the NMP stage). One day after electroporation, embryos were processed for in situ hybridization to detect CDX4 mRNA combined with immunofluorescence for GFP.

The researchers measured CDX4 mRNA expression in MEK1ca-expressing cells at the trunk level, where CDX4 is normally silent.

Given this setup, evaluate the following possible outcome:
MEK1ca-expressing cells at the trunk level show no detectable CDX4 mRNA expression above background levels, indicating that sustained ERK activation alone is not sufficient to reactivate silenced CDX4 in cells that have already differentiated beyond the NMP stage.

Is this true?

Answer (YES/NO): NO